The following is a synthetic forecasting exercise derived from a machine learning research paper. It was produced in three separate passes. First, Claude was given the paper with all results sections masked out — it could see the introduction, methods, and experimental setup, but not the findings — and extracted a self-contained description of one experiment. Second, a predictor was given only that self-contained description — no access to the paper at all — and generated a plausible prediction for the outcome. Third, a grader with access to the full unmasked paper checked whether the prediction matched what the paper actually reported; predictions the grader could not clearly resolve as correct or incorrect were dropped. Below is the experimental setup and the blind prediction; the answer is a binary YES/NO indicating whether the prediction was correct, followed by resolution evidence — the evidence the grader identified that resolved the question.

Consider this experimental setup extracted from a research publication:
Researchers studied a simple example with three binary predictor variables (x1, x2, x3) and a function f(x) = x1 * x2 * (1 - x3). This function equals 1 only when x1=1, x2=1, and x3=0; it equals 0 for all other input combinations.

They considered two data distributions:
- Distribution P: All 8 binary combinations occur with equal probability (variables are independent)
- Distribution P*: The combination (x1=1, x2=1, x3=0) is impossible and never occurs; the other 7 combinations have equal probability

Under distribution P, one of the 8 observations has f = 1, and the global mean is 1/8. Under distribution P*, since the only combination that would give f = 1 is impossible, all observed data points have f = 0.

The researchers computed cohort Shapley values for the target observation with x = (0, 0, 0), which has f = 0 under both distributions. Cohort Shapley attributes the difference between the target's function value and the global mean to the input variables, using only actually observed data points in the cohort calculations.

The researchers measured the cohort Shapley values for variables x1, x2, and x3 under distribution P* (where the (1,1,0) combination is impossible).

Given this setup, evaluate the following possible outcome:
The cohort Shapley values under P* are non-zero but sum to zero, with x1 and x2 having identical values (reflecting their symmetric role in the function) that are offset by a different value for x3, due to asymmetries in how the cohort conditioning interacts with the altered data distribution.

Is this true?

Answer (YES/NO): NO